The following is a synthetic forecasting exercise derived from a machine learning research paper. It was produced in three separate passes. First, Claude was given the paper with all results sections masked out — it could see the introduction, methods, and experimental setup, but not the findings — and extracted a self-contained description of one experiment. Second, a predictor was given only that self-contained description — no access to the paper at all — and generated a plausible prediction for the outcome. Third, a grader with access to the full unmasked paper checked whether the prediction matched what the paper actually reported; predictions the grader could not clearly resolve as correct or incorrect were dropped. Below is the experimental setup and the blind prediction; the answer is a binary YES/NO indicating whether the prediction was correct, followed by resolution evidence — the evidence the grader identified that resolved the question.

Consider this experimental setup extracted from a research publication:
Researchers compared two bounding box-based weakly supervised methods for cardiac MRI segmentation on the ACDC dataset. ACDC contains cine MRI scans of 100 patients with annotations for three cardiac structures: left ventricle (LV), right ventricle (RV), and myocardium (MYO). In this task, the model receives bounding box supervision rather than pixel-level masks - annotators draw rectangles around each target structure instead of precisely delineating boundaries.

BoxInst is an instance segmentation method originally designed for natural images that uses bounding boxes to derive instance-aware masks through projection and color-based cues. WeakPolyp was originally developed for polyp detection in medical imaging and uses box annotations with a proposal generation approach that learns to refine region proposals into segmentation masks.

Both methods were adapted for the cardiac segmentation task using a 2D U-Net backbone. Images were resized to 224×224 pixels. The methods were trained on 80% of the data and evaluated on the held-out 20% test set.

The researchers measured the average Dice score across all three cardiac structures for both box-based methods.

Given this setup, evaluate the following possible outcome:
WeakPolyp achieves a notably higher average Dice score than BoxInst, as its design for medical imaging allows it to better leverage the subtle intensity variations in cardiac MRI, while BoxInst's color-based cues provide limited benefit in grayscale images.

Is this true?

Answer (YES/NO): YES